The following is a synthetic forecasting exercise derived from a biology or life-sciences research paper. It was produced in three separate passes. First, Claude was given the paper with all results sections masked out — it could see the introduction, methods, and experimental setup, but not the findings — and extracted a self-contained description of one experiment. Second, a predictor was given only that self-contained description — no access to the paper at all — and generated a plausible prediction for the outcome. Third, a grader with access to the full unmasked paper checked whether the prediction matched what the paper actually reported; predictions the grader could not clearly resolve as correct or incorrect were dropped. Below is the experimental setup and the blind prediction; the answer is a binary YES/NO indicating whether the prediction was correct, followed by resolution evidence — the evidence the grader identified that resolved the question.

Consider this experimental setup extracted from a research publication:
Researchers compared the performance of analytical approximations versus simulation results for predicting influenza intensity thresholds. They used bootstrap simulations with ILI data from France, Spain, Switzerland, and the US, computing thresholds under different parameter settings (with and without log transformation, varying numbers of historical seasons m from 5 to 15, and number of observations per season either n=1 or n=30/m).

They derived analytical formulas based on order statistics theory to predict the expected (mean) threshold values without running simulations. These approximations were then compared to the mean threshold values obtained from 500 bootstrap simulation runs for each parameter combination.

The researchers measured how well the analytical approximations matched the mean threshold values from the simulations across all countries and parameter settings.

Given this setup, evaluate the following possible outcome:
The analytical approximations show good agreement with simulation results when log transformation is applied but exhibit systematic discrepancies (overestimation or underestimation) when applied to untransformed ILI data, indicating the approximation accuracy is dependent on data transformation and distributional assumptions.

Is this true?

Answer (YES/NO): NO